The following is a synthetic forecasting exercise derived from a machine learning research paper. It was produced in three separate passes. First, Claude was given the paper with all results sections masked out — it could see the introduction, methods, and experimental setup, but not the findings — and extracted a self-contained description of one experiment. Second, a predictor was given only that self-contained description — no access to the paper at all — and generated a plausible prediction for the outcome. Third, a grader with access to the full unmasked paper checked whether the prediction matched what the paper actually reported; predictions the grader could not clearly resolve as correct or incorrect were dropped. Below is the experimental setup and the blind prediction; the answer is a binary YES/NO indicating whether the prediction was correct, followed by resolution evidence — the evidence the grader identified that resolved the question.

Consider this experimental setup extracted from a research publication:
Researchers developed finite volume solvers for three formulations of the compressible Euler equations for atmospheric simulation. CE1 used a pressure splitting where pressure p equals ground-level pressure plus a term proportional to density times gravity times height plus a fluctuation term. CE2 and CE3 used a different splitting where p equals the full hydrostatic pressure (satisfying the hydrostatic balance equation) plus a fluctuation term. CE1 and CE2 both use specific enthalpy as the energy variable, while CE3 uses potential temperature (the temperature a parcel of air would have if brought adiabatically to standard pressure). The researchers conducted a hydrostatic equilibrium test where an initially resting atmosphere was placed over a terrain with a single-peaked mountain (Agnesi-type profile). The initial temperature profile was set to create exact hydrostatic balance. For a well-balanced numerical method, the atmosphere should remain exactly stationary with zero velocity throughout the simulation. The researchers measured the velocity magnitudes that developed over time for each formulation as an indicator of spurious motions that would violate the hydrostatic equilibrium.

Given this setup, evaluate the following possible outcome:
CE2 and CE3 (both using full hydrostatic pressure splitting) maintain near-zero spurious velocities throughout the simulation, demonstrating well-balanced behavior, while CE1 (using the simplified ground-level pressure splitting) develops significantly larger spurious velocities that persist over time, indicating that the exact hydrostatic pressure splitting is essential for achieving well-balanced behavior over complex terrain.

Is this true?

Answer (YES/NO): NO